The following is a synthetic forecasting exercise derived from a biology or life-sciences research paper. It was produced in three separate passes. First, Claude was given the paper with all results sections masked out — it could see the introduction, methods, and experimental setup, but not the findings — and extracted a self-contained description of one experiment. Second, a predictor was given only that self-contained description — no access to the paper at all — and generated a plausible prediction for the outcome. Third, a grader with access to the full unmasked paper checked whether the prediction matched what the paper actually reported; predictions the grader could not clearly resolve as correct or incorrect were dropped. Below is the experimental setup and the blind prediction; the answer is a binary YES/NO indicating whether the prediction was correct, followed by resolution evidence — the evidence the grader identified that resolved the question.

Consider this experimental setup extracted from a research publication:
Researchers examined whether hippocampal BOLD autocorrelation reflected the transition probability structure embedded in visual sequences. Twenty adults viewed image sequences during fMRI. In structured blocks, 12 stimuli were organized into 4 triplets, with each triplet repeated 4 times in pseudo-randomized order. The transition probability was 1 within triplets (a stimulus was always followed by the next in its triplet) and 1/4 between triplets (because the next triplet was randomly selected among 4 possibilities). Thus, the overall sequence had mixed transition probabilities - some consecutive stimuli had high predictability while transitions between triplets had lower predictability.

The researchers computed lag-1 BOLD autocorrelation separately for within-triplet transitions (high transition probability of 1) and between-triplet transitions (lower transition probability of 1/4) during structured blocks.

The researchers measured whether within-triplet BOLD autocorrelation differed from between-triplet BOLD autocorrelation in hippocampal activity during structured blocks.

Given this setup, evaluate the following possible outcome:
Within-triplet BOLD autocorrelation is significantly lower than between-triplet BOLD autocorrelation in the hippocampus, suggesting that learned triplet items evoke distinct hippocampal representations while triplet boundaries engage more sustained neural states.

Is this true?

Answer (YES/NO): NO